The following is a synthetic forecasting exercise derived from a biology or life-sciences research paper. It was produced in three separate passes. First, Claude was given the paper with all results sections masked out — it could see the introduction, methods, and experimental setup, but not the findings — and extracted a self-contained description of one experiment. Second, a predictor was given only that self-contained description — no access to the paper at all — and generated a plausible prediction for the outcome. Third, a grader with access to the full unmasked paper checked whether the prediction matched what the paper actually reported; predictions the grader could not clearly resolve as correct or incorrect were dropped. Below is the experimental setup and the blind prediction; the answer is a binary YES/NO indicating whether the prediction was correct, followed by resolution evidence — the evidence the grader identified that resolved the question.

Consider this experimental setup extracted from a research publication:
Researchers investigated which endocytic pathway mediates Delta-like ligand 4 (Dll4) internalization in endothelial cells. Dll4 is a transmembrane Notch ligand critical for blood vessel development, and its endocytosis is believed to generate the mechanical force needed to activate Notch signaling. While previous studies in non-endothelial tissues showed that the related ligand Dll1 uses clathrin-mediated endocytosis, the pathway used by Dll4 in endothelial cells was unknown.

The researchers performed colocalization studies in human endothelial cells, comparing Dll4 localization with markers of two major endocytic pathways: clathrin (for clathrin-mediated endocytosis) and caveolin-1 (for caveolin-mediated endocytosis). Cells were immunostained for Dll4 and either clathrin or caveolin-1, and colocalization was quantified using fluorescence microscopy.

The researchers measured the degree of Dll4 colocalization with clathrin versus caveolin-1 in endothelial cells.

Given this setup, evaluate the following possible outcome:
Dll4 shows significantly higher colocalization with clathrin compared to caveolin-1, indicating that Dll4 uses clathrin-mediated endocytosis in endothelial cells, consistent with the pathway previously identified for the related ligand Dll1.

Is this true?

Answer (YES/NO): NO